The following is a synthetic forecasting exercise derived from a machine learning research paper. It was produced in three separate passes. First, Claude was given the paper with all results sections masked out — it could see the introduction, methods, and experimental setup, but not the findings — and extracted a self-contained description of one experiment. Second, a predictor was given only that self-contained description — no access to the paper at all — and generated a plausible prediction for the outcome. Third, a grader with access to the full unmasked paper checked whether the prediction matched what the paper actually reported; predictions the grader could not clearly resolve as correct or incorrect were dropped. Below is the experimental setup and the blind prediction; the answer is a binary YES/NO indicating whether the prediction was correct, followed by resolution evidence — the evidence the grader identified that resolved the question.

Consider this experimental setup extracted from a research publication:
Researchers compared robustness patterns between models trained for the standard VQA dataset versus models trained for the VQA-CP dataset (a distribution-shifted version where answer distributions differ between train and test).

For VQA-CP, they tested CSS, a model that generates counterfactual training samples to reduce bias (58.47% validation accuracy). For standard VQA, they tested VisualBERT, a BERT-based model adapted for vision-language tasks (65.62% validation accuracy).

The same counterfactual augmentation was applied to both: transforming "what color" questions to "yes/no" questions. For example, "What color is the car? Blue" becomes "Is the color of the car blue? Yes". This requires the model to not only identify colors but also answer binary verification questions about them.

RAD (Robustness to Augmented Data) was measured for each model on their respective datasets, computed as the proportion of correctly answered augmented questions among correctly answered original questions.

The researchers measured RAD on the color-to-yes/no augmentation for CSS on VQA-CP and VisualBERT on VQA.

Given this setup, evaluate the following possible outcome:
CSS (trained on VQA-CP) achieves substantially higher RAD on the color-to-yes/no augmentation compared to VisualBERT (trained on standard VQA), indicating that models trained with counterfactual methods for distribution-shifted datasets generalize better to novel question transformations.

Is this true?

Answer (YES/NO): NO